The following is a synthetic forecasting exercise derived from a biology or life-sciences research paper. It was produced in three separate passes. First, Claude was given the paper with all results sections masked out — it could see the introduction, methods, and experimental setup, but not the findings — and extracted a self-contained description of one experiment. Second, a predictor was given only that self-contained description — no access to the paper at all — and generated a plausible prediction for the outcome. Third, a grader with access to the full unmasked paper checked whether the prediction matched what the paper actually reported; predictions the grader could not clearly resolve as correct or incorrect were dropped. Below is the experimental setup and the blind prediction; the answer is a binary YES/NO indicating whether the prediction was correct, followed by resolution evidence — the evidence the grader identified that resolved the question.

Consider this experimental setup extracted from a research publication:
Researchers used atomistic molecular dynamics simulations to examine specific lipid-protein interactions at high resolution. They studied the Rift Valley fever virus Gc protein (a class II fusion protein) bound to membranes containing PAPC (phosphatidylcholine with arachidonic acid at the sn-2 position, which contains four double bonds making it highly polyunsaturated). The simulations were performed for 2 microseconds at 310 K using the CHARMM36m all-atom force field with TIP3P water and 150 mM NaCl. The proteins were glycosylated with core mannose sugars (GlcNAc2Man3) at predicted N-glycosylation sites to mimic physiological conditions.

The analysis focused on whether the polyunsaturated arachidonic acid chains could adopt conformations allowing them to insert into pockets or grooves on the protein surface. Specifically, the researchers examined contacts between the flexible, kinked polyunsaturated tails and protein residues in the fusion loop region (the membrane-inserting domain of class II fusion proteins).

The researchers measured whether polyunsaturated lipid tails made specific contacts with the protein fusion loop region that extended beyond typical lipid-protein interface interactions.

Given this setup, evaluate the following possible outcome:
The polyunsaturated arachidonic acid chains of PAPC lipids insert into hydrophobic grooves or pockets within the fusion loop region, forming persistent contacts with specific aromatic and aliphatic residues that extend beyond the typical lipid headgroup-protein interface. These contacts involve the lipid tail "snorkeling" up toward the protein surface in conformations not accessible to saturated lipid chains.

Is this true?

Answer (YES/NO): NO